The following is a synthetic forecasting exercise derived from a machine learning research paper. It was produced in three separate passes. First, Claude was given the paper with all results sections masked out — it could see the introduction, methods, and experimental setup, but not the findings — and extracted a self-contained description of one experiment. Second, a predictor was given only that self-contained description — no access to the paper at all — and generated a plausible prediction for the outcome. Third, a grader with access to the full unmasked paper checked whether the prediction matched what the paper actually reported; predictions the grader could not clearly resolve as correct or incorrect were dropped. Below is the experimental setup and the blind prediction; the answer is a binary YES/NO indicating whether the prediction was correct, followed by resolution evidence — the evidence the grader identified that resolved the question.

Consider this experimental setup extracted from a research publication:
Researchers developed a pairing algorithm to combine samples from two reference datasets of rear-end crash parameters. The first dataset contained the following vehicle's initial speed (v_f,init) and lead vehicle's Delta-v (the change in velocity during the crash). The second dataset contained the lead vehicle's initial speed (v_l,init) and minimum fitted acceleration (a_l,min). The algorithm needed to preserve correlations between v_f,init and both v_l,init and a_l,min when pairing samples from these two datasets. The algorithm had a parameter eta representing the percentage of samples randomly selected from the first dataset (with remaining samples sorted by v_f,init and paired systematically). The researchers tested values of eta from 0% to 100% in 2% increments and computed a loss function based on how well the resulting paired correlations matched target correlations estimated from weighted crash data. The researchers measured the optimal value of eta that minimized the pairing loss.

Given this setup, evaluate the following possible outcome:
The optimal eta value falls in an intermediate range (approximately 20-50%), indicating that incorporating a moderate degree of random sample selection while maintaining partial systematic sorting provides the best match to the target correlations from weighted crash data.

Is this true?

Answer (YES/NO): NO